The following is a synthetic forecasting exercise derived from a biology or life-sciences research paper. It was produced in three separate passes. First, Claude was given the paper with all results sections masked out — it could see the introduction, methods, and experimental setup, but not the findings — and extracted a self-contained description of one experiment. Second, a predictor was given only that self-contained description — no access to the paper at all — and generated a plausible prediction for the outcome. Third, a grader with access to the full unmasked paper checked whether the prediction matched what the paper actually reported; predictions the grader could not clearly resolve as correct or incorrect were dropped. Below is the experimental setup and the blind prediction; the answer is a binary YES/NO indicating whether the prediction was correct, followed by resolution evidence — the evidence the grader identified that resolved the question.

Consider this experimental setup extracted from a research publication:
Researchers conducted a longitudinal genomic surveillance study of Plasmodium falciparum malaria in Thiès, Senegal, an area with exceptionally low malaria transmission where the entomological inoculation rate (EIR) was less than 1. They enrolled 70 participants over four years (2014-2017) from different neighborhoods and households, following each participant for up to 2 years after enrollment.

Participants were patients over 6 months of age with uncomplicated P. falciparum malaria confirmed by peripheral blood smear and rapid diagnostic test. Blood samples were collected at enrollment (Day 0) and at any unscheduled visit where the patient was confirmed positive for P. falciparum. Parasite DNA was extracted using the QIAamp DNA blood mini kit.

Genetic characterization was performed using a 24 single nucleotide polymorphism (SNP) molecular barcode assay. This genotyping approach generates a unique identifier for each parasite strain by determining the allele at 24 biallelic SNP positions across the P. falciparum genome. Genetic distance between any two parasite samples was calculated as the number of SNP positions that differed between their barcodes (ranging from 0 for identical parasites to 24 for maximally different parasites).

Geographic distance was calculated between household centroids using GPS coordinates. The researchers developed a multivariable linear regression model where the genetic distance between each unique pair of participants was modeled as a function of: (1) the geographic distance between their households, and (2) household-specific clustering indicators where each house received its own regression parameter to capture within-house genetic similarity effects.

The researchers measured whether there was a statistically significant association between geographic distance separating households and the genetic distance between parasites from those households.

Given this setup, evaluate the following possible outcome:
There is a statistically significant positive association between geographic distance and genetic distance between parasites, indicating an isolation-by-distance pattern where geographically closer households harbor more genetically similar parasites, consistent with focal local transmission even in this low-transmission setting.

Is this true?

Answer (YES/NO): YES